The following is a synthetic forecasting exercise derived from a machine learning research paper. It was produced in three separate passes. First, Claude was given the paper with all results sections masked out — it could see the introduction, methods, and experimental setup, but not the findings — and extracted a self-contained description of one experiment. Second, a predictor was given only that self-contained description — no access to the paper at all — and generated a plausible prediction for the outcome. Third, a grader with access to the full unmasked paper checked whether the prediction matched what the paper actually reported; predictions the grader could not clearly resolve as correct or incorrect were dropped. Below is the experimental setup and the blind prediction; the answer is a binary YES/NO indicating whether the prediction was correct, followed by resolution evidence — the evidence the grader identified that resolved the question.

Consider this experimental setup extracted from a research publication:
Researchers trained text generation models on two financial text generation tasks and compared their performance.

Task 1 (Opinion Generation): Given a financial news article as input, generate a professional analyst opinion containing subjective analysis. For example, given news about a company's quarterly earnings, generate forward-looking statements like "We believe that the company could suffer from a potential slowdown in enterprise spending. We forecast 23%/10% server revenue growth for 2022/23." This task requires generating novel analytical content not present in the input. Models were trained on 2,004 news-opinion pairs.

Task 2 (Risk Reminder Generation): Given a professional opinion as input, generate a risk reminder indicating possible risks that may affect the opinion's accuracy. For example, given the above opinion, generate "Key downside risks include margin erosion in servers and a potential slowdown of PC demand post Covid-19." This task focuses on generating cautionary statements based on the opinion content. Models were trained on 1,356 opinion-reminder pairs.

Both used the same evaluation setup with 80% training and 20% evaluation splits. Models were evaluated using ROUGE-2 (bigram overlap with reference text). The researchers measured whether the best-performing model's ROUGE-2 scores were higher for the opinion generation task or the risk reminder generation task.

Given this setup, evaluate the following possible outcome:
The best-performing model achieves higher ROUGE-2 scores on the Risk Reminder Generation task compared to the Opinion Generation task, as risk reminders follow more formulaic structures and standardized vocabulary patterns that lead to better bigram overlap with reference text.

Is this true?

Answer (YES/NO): YES